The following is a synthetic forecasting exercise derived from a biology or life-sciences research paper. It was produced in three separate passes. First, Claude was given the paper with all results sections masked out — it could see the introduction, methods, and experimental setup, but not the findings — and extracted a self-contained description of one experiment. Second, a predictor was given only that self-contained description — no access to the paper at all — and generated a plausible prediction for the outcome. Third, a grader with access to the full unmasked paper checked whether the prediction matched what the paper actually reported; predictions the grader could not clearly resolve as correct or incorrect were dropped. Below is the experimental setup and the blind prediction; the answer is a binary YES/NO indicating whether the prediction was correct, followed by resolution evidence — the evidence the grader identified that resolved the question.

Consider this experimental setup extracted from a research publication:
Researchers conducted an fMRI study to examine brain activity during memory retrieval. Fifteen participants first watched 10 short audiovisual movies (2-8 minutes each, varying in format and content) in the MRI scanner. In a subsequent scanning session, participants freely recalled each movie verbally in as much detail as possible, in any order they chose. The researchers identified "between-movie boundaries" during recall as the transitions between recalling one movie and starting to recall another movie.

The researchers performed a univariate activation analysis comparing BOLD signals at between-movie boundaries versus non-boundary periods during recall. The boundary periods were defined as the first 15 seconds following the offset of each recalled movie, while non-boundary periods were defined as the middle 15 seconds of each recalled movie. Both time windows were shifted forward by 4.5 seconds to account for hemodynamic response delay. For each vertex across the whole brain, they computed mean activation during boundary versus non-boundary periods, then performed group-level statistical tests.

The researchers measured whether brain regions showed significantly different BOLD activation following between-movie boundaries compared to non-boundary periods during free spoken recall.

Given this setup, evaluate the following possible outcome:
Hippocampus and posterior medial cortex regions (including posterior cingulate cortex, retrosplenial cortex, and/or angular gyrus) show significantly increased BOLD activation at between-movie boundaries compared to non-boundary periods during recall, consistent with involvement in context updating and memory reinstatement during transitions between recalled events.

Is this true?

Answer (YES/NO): NO